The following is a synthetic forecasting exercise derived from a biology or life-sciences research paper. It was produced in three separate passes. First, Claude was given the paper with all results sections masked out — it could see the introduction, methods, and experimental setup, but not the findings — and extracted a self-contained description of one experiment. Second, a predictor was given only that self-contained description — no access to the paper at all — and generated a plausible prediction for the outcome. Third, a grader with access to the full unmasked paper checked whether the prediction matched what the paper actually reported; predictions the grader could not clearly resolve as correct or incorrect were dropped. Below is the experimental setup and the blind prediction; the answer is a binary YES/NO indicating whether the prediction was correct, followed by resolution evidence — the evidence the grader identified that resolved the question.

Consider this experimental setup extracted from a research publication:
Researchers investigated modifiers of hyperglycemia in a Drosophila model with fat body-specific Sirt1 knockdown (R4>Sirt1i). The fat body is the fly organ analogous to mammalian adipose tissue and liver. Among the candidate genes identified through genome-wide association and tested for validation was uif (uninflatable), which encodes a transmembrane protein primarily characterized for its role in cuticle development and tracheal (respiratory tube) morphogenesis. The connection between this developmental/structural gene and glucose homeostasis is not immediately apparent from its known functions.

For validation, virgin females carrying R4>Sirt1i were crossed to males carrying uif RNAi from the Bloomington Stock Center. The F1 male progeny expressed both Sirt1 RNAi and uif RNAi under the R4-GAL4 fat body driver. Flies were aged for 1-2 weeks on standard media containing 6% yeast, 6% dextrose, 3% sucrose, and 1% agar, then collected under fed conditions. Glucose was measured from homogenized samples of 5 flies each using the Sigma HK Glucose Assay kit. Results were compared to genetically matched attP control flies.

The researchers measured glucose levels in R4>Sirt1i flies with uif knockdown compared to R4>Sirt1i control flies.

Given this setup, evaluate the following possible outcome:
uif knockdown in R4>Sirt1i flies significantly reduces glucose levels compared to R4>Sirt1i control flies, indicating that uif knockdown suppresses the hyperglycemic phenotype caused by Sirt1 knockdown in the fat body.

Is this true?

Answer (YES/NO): YES